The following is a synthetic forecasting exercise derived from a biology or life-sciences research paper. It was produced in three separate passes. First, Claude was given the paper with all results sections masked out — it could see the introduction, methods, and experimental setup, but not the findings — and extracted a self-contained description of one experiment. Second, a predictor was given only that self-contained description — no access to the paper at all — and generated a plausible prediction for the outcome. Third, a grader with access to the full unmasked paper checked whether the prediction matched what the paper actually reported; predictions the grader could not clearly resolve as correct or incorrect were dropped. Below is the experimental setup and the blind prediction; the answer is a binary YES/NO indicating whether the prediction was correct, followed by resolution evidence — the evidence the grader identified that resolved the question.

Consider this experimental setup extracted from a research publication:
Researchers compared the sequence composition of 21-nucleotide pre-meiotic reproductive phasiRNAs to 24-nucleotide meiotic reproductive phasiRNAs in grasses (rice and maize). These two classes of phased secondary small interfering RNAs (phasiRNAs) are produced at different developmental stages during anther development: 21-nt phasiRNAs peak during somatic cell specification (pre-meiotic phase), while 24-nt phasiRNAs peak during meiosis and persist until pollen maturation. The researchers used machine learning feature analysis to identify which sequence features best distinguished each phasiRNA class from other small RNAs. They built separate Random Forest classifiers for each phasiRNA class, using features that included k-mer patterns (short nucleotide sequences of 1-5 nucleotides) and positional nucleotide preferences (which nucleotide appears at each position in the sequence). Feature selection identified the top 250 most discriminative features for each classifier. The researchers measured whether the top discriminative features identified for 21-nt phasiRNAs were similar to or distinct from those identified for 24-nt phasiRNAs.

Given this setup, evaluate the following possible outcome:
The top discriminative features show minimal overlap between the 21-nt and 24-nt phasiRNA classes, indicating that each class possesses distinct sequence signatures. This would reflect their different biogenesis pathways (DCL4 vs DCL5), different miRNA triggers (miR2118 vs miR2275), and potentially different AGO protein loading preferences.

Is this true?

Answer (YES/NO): YES